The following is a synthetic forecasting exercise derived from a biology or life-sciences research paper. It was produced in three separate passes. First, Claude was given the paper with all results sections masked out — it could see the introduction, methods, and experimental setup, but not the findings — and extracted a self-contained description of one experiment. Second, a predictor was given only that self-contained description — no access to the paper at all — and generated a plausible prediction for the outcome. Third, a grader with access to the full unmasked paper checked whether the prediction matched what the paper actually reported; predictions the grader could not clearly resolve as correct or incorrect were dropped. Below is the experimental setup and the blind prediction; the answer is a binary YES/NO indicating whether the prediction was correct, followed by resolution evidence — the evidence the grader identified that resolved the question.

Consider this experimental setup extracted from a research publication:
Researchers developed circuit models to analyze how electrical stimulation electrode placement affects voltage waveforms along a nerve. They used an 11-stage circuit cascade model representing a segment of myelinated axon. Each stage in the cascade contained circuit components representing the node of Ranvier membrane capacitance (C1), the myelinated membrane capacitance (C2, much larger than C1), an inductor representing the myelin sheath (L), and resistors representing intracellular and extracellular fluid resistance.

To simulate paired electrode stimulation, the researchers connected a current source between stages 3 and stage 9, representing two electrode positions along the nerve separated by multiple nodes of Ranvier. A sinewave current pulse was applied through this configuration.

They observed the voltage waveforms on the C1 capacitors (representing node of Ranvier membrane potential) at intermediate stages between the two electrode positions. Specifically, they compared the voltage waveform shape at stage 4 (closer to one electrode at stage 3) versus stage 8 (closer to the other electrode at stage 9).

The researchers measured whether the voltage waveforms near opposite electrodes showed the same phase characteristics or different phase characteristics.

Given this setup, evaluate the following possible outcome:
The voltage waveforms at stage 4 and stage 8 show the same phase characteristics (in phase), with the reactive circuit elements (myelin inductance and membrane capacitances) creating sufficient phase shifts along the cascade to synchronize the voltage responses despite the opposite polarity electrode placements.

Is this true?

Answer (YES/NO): NO